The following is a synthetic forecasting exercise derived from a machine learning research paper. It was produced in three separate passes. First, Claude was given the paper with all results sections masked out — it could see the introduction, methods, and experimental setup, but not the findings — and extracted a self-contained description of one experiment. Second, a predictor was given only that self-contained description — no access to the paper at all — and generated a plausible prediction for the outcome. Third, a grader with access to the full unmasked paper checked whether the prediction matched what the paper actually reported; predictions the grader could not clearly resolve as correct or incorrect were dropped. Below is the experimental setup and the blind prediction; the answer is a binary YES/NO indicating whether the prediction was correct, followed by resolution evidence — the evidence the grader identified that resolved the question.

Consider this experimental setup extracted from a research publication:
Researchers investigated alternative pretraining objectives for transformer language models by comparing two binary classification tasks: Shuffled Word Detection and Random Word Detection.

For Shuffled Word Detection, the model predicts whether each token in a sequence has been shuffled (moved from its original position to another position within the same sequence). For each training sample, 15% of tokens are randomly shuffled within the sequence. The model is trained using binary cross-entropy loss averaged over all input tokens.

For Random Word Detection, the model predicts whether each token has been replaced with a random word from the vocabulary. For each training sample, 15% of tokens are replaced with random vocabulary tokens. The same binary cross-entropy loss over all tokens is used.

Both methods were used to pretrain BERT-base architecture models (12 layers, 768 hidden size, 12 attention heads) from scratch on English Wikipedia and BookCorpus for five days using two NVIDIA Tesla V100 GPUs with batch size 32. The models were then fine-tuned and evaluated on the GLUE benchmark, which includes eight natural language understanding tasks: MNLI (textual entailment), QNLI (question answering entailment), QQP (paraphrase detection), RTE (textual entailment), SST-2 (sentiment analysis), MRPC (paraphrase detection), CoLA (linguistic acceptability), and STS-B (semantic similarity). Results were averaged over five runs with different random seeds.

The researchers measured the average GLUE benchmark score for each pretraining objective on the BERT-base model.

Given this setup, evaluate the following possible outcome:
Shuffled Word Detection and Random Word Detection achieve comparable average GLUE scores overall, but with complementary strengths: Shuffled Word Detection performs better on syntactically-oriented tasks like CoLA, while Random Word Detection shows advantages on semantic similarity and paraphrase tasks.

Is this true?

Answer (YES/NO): NO